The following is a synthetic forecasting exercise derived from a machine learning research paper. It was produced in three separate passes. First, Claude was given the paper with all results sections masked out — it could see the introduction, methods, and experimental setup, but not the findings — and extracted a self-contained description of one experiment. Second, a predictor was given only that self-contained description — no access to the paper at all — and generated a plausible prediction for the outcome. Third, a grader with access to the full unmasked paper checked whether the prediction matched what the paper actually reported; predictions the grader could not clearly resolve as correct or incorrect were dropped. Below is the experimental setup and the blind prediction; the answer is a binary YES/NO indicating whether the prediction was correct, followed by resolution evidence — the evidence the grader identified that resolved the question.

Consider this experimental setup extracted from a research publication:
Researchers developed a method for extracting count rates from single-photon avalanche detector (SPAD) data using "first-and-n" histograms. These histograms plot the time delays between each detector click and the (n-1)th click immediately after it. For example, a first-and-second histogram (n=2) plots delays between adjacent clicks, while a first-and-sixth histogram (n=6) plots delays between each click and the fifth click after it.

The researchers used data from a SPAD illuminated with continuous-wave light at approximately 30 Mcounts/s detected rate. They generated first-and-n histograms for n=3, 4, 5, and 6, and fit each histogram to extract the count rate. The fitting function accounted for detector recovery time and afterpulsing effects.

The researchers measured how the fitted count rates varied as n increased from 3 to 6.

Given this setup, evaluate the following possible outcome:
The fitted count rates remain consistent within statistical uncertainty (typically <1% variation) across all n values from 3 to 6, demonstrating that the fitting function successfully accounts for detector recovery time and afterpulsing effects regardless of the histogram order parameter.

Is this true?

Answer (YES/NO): NO